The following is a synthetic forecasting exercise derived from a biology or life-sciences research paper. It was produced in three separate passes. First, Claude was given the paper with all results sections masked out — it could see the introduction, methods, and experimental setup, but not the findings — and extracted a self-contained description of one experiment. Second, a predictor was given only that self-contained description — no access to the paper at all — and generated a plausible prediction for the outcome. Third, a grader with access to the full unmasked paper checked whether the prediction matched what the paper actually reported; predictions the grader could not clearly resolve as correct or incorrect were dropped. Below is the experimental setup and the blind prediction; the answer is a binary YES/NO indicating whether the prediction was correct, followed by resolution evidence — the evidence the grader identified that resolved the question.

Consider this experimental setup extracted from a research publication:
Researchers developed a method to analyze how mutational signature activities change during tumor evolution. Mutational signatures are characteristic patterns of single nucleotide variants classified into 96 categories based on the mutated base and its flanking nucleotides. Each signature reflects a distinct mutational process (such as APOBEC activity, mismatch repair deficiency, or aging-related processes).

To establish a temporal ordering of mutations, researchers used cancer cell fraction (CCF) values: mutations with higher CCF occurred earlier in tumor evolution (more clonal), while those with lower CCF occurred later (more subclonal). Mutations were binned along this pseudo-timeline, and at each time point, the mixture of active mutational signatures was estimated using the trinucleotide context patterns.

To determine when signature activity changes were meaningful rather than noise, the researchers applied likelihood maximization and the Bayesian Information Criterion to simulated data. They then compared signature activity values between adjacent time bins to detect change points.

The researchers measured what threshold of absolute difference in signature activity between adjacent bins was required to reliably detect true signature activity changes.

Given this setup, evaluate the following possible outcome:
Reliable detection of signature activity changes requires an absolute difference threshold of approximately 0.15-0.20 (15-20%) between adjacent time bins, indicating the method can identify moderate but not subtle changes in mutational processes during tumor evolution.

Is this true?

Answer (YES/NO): NO